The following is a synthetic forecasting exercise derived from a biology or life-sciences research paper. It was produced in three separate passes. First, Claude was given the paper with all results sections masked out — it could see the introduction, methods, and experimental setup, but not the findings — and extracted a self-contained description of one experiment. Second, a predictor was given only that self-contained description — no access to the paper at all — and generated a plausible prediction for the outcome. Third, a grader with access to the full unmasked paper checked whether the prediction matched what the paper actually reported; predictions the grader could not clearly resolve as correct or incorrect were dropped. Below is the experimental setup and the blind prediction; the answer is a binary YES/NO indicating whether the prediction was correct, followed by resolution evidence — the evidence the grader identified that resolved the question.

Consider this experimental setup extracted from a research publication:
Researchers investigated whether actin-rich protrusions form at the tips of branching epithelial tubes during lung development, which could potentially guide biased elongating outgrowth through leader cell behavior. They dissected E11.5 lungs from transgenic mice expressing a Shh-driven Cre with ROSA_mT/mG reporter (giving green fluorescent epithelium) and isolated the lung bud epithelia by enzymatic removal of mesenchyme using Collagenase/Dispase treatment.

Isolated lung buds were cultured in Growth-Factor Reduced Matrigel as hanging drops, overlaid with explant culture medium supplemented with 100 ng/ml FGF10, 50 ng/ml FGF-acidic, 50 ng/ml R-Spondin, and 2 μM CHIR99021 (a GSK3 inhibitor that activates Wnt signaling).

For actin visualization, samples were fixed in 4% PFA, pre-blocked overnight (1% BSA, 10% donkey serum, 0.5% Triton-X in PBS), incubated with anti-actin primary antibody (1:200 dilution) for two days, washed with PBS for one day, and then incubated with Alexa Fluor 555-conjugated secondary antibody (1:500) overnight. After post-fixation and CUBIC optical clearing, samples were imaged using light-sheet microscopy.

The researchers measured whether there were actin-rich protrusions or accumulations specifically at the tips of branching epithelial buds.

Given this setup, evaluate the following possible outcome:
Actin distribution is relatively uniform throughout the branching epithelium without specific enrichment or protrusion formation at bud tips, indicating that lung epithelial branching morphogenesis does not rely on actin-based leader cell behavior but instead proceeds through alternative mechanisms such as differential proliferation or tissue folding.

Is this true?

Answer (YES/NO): NO